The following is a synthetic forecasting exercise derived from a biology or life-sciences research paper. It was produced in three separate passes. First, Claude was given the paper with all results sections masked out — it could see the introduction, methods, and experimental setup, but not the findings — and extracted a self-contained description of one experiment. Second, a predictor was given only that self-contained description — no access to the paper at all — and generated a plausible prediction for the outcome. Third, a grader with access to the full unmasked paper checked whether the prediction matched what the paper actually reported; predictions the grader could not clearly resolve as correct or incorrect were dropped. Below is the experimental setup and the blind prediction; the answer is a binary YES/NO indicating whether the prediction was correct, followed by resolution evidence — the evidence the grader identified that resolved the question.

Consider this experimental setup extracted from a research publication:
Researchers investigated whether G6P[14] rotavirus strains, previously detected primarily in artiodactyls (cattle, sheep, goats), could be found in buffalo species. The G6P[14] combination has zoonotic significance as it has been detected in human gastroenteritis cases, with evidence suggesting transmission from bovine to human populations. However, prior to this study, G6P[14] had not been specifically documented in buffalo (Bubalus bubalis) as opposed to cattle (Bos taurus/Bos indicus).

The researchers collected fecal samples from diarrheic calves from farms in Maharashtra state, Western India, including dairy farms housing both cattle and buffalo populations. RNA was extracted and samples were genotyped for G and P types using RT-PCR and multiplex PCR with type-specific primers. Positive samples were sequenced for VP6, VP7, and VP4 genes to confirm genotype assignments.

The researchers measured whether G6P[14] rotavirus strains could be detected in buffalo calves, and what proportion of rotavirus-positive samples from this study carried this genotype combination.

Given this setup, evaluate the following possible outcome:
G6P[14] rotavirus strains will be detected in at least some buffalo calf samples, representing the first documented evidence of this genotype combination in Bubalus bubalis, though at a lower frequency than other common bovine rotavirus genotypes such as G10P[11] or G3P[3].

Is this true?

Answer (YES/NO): YES